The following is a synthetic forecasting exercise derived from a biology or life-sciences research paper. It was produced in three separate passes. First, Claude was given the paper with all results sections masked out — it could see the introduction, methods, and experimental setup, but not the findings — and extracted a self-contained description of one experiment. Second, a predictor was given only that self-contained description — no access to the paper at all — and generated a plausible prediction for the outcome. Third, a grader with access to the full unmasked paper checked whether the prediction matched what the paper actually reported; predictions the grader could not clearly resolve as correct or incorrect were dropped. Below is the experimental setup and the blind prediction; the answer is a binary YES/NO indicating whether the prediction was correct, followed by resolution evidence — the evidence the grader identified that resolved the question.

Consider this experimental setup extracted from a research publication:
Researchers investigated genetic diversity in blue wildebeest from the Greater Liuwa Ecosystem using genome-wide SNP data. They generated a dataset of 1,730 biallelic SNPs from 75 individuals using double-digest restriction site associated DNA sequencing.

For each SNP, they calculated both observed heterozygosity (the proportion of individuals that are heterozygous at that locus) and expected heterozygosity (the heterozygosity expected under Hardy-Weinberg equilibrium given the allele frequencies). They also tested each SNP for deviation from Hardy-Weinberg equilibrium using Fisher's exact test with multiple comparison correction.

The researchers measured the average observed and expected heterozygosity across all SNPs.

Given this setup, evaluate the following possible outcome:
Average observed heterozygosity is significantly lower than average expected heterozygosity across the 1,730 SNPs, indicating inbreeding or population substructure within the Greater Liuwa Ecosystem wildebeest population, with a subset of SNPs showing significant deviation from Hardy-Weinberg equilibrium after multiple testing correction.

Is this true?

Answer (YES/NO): NO